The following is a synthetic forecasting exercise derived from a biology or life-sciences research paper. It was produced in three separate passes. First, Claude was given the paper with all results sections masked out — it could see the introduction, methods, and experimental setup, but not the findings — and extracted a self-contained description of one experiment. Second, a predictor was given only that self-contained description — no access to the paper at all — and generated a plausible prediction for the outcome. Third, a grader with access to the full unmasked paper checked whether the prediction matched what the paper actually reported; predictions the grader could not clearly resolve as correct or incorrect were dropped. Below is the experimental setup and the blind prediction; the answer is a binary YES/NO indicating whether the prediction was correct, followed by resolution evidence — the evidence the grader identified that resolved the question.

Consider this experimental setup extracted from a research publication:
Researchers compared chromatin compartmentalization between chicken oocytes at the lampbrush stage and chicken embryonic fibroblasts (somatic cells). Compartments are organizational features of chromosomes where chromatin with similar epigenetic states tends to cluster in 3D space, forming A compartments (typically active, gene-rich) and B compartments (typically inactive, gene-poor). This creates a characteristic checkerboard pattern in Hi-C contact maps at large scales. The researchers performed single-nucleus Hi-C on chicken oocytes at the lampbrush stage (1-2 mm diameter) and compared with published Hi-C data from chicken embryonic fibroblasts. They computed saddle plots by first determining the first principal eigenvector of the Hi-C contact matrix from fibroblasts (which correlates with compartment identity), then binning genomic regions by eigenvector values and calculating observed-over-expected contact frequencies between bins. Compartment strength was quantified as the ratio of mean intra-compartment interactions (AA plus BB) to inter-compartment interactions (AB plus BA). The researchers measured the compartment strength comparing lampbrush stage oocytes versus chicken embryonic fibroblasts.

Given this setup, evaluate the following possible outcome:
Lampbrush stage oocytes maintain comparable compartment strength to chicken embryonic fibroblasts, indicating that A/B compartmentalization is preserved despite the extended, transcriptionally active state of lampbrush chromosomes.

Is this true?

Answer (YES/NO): NO